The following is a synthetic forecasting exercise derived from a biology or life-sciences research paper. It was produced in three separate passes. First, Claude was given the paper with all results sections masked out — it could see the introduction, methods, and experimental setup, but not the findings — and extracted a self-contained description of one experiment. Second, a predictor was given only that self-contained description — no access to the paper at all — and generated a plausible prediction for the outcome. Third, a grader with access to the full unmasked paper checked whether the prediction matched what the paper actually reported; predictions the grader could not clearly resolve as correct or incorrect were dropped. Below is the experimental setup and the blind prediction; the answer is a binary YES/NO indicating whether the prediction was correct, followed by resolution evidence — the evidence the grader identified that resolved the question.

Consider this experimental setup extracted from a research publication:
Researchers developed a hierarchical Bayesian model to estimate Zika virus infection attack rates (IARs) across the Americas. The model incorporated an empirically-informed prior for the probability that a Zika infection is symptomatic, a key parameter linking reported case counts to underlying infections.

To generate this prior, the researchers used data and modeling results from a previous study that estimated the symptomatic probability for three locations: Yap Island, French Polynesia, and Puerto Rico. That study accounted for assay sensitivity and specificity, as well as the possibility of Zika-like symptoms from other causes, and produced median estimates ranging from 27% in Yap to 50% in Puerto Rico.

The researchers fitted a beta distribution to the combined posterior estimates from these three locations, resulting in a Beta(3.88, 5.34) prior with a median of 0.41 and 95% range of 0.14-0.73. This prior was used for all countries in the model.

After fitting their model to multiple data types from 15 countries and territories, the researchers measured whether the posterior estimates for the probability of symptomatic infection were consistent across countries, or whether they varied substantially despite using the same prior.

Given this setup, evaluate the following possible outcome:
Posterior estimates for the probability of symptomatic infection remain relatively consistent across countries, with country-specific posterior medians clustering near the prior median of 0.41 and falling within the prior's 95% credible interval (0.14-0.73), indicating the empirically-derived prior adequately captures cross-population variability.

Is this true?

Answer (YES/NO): NO